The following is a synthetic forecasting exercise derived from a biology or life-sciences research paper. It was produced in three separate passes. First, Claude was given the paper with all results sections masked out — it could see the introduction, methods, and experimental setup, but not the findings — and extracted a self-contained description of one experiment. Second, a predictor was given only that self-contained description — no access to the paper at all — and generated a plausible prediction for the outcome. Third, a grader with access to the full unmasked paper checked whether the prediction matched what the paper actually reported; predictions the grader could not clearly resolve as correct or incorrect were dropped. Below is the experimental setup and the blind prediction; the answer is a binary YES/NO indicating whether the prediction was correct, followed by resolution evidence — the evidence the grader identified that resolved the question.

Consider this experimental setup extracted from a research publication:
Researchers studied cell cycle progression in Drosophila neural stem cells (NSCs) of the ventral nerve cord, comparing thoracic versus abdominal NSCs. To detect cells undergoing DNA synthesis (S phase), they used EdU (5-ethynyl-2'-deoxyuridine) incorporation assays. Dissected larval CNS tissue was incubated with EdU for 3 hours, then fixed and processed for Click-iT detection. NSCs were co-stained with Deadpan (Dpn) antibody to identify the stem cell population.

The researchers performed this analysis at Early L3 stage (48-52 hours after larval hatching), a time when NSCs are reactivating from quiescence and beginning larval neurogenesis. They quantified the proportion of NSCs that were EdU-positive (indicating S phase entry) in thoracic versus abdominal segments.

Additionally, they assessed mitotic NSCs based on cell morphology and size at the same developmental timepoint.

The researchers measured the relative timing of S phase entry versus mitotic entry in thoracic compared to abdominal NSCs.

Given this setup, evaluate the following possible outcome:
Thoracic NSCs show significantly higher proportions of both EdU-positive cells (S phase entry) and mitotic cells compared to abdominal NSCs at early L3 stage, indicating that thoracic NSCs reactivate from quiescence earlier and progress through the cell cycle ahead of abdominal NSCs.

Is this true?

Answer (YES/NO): NO